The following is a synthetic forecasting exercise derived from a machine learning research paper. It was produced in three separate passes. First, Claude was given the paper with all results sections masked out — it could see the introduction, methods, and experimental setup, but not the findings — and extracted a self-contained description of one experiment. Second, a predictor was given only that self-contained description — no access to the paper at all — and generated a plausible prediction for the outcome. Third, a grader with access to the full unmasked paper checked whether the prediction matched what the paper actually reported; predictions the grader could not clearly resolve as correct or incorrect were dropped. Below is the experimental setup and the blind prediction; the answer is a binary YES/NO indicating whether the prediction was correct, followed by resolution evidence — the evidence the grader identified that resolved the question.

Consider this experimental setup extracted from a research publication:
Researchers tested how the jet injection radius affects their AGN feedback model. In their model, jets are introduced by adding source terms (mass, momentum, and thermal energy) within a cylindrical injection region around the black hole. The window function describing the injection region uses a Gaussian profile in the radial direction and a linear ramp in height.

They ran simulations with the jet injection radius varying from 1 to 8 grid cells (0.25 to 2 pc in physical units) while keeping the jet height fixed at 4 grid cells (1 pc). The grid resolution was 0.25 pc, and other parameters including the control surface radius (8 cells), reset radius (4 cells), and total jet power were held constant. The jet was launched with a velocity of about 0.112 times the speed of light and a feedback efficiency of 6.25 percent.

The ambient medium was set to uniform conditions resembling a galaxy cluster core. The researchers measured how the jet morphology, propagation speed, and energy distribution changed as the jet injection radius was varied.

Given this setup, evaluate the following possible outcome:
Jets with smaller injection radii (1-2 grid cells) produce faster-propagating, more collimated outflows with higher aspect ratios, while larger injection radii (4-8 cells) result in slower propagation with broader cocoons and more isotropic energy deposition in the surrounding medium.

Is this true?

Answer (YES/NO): NO